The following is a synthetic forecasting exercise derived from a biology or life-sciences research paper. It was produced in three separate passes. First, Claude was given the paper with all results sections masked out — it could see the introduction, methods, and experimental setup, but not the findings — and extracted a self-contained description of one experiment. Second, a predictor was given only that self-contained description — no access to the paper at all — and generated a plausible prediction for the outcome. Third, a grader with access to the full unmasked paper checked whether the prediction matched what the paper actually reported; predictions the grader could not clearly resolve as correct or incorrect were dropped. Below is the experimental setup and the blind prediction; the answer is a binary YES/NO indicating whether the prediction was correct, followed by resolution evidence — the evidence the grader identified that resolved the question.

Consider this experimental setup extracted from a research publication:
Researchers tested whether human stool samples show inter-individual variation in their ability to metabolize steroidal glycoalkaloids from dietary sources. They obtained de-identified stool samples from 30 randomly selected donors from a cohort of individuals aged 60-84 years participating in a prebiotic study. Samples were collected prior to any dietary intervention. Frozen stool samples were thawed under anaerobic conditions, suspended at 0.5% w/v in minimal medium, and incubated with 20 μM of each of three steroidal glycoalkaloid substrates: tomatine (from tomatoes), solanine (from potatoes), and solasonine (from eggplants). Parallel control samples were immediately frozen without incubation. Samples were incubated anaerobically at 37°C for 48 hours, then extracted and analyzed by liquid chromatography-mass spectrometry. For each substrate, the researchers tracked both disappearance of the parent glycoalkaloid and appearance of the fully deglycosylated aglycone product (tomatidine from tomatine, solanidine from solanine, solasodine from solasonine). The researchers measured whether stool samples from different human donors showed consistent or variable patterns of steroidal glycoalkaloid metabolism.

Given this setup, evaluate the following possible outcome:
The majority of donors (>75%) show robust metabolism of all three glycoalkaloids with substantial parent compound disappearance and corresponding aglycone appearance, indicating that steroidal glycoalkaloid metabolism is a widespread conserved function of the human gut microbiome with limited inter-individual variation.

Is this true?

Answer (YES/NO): NO